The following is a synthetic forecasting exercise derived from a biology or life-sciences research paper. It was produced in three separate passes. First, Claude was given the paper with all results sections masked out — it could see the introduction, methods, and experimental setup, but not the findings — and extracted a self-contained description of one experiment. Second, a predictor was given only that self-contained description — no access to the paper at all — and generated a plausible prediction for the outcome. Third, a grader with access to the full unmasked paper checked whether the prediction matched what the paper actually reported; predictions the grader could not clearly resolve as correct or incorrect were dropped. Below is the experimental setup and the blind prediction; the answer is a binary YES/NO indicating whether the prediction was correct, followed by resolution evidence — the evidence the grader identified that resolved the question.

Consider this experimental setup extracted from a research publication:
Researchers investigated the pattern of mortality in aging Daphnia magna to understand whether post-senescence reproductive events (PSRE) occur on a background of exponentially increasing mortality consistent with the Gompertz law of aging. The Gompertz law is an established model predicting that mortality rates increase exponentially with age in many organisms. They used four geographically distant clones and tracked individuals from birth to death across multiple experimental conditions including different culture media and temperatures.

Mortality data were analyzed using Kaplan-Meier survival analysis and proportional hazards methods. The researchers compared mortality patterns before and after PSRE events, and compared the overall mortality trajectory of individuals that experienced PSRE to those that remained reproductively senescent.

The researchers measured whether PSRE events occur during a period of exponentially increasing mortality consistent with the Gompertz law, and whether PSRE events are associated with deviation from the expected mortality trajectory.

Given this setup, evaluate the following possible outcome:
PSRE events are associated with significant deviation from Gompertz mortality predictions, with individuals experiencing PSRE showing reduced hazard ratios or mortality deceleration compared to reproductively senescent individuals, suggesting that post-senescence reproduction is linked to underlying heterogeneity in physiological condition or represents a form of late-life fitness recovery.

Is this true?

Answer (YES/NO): YES